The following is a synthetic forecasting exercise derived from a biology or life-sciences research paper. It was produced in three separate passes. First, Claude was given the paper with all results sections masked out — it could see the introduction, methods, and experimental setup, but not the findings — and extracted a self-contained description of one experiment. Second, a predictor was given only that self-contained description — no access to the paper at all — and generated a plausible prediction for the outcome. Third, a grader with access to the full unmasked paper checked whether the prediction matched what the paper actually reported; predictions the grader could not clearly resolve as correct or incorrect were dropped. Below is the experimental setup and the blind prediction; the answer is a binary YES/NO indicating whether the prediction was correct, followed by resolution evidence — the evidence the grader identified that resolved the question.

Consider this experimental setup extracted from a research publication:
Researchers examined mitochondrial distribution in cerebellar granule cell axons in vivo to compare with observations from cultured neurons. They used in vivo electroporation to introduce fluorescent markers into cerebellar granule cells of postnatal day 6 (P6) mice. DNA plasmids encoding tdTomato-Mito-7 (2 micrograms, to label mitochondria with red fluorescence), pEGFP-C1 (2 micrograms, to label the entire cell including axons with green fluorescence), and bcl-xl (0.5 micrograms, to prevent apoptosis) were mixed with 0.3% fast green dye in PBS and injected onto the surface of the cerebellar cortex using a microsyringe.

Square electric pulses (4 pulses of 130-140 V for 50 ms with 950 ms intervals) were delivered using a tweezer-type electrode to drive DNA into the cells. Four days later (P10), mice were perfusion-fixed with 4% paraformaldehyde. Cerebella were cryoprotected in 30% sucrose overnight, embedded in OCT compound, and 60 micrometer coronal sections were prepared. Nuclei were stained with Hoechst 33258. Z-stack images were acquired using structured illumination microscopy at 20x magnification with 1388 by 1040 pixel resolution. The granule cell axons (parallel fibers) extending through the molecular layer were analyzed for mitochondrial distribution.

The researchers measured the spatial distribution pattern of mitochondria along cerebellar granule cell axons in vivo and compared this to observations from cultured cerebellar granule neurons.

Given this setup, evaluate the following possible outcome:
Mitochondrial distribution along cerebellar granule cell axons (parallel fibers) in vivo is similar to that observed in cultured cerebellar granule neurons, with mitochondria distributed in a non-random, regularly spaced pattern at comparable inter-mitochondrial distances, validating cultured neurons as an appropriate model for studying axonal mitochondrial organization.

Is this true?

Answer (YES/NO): NO